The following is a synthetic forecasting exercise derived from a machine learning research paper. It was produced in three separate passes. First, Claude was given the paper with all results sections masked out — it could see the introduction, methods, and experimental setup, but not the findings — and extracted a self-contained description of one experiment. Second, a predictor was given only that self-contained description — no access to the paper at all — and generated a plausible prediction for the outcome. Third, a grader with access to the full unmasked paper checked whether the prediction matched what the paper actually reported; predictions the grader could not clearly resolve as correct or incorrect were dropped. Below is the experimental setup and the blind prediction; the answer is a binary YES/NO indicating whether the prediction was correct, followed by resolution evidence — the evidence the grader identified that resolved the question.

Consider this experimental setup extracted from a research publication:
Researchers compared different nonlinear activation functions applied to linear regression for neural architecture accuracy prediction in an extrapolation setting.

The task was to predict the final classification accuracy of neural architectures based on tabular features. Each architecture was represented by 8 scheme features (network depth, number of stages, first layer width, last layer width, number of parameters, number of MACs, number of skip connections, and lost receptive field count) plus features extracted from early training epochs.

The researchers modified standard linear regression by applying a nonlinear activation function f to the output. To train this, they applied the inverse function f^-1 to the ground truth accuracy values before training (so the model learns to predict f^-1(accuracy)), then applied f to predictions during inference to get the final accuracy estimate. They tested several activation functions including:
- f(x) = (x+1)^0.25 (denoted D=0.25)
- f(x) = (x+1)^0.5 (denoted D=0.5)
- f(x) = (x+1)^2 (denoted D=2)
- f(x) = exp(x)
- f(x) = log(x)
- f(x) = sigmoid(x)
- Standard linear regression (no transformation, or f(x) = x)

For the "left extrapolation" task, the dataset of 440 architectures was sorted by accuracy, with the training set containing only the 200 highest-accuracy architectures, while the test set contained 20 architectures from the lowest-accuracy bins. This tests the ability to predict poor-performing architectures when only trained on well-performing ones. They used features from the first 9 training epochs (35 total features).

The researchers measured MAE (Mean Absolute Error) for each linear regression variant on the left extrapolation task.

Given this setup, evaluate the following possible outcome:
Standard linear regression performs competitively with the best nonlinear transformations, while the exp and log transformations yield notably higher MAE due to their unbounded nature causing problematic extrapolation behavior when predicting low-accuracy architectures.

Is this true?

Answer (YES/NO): NO